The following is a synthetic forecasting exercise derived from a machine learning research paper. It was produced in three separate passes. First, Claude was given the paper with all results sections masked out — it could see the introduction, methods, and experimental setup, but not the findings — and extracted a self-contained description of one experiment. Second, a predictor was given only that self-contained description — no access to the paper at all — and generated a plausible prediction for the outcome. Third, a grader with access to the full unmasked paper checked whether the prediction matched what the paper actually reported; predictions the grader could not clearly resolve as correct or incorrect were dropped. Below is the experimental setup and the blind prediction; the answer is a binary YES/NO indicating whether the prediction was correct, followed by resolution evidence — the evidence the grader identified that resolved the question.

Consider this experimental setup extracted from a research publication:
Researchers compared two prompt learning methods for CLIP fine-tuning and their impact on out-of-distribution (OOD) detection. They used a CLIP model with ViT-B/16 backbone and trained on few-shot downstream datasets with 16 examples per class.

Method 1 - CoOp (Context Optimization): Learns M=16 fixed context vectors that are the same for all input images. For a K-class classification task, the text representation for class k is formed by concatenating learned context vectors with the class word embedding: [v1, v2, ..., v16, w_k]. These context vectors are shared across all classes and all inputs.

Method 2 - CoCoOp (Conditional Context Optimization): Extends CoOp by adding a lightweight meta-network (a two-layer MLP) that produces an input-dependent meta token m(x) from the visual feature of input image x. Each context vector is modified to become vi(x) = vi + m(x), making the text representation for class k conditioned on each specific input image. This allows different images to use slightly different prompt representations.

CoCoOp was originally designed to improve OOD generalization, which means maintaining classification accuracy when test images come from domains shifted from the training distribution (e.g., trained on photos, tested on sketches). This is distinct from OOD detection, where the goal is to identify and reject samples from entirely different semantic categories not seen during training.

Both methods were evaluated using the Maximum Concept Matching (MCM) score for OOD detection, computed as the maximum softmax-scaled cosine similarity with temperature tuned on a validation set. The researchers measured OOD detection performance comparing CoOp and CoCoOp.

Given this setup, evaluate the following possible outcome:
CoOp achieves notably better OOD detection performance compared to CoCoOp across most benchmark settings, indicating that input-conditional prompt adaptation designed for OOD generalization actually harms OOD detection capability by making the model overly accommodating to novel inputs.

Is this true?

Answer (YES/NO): NO